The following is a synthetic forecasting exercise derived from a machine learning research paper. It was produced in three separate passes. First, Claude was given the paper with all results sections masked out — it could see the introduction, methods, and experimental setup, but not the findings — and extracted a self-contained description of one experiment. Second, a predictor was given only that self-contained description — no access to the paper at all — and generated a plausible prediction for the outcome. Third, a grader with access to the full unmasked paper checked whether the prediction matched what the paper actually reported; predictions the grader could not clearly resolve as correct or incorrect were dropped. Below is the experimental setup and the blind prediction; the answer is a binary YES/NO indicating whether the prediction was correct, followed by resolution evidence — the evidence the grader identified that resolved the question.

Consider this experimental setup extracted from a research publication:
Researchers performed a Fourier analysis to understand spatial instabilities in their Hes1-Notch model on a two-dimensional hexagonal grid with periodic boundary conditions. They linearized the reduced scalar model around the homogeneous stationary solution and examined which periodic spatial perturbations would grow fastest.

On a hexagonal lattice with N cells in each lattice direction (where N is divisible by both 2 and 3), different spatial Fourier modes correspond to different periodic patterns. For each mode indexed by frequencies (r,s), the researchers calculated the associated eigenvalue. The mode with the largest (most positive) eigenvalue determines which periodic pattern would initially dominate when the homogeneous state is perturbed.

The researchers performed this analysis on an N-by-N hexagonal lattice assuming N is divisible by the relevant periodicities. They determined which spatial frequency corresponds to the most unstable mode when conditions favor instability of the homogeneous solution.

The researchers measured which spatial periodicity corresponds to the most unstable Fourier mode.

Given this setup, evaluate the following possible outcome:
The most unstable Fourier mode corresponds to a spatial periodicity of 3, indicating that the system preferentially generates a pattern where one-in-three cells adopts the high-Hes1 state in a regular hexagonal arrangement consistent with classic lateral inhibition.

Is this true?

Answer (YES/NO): YES